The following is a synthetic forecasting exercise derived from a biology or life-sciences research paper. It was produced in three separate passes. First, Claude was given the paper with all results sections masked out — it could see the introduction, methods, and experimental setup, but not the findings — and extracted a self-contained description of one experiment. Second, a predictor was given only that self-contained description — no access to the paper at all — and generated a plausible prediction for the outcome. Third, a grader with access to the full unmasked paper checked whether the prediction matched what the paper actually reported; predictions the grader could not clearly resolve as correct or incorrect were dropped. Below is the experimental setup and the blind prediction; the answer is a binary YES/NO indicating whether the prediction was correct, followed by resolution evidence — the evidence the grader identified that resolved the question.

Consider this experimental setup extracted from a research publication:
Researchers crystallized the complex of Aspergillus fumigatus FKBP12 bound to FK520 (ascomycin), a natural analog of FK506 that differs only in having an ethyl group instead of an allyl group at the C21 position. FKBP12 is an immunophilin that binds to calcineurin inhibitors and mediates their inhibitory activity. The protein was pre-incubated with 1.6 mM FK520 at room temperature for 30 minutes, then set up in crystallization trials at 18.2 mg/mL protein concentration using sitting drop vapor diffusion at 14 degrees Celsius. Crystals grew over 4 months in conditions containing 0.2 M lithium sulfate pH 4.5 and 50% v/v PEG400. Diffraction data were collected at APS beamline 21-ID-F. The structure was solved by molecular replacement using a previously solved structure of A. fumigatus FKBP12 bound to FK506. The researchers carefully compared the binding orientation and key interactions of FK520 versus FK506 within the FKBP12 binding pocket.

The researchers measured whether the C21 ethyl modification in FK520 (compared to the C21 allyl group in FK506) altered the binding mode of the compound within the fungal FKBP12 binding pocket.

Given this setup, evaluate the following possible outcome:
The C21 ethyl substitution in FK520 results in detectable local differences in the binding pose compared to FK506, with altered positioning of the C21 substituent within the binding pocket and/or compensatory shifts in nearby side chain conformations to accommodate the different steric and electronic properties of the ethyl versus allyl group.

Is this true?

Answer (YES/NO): NO